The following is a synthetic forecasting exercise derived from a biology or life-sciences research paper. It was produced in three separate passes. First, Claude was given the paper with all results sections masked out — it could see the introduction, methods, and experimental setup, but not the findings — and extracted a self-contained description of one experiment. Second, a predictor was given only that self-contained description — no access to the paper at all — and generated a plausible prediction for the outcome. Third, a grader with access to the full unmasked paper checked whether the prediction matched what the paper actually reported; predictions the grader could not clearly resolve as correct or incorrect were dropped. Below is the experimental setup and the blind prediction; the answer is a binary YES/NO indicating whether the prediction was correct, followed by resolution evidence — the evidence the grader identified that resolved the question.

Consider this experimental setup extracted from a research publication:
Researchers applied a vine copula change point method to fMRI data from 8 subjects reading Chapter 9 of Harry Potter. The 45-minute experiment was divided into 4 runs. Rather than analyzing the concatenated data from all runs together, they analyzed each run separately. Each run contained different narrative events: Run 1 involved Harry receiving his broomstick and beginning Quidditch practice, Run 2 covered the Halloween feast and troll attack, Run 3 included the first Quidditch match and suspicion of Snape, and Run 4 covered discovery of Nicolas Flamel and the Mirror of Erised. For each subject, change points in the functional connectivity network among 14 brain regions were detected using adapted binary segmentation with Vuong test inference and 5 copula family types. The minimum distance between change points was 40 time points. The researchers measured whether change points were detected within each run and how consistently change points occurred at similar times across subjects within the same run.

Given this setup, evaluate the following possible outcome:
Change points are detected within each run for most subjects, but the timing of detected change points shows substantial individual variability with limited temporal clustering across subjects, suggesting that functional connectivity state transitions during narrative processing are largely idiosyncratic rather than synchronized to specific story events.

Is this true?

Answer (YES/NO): NO